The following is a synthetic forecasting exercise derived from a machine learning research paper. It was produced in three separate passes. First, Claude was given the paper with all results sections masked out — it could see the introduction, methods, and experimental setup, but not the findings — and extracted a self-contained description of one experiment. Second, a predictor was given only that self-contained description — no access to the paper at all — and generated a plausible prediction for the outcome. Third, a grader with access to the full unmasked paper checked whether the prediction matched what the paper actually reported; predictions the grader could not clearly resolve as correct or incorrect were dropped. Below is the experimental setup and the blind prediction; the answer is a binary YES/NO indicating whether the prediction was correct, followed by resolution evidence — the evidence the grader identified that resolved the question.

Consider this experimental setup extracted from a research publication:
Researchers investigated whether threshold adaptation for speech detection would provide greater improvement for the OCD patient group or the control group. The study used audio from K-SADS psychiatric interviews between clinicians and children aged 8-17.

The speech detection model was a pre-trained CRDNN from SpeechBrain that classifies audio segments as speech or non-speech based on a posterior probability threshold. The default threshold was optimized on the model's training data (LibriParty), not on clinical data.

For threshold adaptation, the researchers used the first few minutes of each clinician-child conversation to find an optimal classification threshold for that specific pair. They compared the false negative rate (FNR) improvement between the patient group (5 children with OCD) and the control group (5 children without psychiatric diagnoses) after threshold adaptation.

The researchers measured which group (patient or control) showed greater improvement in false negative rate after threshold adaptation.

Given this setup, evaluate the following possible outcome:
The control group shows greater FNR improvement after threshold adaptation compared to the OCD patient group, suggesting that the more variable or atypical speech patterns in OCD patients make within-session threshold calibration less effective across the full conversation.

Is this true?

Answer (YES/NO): NO